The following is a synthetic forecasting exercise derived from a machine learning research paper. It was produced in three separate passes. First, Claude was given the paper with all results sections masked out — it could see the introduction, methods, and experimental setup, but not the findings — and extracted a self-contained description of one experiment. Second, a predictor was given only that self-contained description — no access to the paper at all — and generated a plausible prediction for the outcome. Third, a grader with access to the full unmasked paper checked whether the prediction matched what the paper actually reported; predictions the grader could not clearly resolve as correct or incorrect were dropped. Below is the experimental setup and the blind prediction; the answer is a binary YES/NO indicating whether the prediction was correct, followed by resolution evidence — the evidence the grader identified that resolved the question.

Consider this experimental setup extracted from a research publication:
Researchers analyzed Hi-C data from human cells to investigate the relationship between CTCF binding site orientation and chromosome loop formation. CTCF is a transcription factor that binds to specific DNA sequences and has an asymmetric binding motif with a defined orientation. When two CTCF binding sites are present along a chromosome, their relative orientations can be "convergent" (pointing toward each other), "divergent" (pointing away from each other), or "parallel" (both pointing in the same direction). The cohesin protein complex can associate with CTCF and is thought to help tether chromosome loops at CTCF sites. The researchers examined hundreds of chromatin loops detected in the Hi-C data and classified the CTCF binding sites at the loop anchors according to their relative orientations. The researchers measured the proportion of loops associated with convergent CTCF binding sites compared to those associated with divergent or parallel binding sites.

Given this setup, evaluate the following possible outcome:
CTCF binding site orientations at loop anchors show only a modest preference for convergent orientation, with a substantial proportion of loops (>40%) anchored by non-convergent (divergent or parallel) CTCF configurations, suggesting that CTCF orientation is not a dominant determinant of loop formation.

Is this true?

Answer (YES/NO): NO